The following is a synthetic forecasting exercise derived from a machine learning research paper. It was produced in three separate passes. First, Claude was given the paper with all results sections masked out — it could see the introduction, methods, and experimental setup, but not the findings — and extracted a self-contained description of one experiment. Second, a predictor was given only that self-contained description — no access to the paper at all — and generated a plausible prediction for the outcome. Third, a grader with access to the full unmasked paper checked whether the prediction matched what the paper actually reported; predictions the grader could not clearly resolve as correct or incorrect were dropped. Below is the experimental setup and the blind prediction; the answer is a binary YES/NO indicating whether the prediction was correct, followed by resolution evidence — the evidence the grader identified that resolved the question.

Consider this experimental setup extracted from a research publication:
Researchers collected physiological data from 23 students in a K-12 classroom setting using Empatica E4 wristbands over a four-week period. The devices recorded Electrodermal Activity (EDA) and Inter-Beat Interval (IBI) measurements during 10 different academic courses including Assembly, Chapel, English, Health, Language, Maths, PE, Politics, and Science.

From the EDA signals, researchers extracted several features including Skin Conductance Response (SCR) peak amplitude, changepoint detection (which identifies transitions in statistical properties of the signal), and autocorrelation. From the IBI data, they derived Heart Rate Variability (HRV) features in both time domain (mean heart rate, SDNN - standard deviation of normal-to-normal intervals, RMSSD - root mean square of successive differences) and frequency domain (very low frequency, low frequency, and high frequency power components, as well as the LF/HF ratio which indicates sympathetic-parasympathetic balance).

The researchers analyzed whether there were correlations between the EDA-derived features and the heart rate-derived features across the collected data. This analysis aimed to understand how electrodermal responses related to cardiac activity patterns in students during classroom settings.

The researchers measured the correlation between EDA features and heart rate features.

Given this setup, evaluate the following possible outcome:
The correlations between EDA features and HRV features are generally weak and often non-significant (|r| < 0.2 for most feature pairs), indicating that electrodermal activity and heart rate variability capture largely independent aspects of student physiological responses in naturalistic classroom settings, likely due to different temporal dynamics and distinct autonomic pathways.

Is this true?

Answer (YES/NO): NO